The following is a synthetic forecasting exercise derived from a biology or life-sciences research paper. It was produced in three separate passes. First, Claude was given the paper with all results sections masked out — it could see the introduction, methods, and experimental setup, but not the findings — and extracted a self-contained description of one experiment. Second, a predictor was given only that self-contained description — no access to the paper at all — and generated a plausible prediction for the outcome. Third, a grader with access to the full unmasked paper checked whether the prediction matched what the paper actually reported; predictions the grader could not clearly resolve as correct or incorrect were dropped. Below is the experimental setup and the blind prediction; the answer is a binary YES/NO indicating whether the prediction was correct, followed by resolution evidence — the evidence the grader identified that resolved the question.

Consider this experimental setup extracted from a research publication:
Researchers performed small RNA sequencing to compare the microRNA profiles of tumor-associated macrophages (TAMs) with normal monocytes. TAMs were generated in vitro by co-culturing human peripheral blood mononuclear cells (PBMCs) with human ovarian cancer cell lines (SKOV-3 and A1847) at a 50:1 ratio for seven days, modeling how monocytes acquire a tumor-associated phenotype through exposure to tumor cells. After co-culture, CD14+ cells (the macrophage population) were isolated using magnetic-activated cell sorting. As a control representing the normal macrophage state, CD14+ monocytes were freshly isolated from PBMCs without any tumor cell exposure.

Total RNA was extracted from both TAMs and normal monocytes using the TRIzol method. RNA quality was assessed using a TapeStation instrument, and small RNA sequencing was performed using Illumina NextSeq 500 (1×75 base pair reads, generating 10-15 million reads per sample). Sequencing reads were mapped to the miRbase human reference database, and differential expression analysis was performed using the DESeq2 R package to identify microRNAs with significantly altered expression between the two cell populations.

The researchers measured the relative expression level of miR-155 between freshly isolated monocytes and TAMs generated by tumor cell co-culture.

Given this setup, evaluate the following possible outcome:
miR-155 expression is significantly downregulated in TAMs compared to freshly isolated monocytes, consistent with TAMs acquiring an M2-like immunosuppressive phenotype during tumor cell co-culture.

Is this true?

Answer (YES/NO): NO